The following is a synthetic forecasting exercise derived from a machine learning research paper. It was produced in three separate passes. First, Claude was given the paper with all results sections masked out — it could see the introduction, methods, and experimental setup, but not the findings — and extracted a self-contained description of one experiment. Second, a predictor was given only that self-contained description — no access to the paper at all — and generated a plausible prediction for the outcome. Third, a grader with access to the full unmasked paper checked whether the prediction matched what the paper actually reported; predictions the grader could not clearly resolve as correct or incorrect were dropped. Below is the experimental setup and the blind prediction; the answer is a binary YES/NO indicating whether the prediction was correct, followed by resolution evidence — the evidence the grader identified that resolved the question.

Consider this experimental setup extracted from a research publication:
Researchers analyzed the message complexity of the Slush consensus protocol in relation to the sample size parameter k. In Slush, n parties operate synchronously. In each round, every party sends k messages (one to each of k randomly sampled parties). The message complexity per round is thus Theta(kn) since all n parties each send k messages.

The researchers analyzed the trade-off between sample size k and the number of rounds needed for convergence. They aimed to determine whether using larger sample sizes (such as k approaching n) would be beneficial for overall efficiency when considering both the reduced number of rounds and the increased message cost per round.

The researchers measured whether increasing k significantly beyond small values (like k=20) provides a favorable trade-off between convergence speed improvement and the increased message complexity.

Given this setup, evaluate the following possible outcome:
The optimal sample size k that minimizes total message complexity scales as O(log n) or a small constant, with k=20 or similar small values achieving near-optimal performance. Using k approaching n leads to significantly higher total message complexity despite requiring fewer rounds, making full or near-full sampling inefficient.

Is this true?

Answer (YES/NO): YES